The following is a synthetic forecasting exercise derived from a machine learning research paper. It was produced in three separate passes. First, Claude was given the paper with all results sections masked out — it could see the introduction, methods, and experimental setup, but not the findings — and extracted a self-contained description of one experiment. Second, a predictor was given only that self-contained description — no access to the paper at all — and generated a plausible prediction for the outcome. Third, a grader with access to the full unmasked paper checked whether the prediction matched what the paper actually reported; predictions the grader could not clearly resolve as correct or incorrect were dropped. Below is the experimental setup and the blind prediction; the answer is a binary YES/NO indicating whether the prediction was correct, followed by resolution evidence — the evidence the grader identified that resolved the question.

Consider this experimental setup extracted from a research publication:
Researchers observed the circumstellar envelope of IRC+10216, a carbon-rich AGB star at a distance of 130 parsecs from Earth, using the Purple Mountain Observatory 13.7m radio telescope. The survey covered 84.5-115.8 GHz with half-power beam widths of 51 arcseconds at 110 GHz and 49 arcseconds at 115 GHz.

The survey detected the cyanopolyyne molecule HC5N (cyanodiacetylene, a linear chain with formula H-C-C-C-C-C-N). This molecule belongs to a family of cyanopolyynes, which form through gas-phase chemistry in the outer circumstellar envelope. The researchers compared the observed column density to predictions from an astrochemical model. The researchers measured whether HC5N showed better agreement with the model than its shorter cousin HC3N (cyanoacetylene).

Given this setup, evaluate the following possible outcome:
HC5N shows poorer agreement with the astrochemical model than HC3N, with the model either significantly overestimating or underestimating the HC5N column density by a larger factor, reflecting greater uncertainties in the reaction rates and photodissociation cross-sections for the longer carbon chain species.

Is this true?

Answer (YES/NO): YES